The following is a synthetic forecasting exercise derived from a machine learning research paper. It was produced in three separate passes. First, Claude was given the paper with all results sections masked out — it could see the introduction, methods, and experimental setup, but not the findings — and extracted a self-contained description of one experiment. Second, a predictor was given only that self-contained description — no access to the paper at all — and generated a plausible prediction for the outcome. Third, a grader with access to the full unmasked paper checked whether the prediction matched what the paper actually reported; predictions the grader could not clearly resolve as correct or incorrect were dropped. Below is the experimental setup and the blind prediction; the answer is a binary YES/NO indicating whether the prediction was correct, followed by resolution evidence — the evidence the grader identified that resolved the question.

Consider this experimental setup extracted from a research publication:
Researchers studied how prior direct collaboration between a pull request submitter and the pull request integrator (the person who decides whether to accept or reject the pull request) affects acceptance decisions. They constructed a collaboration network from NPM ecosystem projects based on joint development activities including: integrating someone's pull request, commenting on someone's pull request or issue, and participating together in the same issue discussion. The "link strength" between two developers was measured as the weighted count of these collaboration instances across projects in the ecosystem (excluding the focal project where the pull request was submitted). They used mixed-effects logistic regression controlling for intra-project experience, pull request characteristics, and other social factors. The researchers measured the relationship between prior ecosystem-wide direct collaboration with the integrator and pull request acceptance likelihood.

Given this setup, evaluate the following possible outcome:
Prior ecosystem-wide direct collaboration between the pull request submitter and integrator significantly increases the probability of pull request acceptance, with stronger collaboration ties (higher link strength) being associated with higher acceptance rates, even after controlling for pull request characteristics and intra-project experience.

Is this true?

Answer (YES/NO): YES